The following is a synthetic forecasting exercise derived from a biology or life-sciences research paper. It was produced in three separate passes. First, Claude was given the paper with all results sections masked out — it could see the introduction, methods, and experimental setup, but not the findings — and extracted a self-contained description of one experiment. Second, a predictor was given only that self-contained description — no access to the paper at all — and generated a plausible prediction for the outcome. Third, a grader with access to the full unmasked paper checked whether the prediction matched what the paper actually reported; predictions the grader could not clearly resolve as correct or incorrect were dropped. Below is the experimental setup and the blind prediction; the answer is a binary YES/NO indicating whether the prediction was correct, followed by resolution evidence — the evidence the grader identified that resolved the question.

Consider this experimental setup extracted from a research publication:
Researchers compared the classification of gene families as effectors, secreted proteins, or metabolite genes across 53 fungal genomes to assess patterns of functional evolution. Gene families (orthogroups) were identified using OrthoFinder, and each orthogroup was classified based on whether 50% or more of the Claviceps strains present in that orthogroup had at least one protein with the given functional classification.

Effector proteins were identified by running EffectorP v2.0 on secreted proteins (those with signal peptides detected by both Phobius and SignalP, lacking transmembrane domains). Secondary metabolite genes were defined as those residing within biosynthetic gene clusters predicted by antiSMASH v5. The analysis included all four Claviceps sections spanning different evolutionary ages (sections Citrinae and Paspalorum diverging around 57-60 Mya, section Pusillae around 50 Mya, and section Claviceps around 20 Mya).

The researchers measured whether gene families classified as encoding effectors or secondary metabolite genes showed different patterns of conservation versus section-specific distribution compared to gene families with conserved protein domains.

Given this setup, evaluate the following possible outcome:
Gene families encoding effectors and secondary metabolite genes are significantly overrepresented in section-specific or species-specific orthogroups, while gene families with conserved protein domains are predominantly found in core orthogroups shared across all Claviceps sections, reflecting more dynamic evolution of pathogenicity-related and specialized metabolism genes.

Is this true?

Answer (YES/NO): NO